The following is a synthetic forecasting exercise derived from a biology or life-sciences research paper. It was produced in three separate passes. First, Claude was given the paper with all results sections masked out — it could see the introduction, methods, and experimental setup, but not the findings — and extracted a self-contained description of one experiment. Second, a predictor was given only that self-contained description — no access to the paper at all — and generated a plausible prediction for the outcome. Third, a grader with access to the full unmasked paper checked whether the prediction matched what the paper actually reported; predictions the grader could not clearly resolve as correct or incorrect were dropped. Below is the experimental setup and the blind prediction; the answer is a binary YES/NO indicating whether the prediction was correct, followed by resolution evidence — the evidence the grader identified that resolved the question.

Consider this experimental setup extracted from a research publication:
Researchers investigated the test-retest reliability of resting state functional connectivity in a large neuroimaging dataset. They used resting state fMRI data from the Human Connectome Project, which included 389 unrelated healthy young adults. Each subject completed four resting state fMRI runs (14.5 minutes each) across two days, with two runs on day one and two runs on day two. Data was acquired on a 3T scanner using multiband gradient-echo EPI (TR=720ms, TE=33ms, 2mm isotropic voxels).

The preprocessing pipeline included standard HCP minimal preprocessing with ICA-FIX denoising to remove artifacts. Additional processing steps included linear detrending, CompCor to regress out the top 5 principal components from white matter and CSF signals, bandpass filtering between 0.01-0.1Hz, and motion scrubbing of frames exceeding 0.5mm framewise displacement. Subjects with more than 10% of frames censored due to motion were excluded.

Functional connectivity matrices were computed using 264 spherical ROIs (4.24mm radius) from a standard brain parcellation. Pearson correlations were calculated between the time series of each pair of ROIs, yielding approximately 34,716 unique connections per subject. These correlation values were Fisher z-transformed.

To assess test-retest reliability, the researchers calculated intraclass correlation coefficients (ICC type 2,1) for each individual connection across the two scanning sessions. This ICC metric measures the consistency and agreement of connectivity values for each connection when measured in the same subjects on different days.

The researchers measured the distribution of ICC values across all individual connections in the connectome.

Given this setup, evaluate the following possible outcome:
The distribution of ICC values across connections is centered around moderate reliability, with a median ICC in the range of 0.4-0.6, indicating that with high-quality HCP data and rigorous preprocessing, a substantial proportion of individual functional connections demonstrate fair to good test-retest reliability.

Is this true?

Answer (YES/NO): NO